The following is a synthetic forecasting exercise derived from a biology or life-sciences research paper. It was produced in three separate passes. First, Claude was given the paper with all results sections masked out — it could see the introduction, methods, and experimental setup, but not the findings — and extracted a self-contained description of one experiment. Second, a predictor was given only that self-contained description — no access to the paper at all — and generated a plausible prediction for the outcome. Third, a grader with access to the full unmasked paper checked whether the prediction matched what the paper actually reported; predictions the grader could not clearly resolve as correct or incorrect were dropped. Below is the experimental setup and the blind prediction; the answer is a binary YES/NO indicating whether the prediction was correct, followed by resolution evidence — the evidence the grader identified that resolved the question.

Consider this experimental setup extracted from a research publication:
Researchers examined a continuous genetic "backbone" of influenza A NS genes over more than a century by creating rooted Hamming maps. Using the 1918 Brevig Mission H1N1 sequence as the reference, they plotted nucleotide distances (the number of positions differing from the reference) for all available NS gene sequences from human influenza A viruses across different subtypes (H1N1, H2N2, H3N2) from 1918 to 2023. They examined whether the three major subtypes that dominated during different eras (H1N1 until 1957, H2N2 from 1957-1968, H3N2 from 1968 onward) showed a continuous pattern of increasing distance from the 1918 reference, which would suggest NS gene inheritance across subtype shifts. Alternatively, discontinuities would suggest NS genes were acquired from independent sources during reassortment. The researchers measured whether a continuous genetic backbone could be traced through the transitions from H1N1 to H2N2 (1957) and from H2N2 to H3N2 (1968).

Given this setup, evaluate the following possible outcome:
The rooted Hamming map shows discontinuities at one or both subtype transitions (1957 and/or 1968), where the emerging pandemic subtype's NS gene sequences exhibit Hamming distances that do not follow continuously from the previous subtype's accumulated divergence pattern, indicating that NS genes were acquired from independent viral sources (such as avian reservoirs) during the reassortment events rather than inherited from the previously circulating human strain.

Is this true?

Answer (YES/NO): NO